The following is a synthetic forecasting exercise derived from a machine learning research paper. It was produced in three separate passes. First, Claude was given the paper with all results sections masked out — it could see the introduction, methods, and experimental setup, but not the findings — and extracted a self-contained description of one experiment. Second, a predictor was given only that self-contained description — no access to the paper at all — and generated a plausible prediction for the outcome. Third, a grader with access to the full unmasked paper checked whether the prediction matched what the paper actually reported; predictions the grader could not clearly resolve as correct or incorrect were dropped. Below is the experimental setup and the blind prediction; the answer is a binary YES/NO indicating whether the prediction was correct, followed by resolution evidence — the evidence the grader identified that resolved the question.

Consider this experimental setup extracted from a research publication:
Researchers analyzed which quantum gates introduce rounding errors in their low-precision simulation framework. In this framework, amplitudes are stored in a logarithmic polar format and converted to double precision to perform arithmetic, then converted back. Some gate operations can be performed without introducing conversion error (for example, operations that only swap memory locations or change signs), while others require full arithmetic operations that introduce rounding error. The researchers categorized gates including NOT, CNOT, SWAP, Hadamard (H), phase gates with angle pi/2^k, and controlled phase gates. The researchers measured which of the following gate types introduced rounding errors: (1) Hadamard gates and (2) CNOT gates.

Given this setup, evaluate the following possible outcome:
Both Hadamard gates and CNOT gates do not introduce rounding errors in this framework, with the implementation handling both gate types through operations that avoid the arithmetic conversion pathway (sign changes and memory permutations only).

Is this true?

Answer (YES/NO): NO